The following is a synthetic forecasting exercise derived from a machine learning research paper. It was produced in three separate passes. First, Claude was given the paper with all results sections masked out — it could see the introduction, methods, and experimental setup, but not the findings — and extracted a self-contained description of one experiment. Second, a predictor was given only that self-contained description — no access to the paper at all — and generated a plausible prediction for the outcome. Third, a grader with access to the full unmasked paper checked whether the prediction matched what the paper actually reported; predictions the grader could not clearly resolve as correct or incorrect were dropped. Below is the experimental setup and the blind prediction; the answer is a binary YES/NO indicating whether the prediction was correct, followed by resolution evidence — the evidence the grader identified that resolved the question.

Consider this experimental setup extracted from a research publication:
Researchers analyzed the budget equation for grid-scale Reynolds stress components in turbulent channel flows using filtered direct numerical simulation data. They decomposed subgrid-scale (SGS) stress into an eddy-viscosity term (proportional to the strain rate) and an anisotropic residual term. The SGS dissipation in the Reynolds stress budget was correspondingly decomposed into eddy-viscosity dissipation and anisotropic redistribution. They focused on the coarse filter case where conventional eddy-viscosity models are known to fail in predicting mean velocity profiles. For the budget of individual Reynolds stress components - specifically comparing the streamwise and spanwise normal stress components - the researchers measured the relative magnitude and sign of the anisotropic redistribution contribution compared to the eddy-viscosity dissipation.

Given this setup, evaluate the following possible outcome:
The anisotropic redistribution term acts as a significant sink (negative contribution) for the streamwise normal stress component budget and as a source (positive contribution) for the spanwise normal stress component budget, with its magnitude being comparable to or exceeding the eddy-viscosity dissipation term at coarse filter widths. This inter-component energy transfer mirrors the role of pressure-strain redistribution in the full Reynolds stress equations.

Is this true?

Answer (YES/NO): NO